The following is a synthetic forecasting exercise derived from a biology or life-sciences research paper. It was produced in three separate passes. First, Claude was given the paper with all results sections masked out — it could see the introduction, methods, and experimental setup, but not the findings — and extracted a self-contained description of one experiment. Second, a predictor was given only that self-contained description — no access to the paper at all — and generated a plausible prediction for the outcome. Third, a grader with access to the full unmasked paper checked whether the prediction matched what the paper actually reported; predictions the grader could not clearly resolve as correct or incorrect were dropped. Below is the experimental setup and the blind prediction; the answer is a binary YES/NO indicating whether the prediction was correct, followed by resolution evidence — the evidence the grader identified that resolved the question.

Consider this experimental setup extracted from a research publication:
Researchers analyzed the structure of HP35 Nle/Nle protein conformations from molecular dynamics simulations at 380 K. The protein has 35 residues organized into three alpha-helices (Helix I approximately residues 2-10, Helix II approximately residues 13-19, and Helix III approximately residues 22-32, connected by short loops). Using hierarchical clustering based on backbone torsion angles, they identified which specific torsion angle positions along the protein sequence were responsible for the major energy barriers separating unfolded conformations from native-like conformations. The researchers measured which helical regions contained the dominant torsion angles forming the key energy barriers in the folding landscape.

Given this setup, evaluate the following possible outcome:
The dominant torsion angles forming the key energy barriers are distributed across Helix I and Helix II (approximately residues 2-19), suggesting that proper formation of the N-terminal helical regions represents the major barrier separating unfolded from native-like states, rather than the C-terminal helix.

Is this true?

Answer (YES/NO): NO